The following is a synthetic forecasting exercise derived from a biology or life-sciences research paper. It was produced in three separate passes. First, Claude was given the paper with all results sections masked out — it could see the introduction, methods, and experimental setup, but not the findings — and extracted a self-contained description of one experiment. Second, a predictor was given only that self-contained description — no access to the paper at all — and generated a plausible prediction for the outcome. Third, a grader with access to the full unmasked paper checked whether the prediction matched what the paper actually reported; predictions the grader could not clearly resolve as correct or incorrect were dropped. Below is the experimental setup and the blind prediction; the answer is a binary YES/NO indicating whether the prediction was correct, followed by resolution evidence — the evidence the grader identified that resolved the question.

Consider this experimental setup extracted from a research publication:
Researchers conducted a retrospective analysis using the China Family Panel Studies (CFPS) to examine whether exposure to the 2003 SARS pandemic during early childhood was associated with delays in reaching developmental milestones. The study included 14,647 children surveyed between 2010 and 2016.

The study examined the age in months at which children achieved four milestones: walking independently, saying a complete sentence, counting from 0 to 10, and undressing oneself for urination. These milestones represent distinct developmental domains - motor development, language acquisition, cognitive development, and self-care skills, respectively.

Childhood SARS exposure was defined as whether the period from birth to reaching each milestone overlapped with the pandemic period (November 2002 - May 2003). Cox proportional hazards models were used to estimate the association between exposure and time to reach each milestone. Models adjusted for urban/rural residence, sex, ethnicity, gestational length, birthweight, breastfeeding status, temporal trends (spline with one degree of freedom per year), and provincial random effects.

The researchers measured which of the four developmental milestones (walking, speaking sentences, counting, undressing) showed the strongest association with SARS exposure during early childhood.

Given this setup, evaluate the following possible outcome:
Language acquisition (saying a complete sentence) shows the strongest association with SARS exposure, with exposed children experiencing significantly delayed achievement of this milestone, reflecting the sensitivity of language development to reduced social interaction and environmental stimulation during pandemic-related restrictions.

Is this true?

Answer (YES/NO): NO